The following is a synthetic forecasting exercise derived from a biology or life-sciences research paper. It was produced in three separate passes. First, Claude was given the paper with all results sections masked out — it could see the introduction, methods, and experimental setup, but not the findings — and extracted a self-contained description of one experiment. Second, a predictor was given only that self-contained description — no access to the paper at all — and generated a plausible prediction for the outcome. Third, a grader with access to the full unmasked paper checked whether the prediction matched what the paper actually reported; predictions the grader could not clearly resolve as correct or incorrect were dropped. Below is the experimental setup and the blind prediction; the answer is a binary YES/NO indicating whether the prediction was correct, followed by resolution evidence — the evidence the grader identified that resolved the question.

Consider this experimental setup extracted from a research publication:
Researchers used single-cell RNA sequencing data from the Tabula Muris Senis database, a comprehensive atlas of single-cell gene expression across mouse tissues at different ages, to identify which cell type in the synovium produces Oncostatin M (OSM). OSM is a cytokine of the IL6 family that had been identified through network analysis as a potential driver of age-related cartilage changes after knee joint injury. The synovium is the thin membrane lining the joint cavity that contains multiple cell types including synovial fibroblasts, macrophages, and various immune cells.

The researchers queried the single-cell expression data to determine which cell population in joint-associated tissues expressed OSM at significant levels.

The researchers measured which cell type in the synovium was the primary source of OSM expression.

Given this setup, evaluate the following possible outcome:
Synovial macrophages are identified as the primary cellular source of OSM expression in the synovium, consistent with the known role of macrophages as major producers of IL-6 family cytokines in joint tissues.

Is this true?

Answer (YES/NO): NO